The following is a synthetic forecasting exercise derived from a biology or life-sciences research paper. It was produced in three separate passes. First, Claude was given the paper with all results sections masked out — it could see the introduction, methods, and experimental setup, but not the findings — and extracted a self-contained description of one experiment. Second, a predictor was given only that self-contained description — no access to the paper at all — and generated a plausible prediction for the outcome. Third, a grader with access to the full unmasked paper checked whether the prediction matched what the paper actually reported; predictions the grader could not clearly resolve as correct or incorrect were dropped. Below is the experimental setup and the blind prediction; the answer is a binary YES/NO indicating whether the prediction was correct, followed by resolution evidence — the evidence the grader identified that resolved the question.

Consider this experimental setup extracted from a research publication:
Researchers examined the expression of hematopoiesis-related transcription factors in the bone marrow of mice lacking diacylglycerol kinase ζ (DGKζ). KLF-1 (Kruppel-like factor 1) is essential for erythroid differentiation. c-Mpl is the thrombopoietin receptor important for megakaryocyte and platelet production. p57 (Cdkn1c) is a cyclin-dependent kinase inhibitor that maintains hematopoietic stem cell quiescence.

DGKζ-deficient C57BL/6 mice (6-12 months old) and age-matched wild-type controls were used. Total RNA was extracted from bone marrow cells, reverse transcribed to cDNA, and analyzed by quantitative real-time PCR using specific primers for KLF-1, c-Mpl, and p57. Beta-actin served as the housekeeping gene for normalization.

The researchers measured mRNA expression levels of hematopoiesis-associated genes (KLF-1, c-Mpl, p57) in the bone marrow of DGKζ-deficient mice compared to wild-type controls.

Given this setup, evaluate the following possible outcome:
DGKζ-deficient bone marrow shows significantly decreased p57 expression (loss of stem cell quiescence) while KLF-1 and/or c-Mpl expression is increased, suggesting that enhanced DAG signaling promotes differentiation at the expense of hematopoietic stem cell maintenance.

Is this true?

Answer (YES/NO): NO